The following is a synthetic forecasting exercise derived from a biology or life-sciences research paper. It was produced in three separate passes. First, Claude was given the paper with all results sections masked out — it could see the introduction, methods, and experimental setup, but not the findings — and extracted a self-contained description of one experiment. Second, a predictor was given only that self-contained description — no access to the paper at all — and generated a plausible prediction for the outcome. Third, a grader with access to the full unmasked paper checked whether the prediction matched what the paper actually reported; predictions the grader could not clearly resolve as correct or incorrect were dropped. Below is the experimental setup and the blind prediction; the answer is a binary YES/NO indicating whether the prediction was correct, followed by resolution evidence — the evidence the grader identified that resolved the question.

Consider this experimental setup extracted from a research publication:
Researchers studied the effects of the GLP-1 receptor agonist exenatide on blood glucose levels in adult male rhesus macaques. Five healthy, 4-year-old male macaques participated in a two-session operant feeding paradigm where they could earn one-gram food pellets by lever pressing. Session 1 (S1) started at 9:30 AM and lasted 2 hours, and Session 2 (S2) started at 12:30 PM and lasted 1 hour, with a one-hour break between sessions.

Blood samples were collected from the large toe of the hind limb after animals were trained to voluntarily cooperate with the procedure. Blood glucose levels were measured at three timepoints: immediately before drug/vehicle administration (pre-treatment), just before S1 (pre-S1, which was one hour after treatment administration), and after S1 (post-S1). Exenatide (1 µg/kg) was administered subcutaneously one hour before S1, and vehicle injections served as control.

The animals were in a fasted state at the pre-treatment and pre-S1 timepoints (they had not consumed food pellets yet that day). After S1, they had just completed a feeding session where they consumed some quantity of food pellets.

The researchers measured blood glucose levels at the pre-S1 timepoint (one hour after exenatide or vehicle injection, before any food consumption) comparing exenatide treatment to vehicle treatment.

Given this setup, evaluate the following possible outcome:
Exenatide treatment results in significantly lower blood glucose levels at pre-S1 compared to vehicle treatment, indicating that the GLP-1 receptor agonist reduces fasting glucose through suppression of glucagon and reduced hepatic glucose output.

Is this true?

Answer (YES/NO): YES